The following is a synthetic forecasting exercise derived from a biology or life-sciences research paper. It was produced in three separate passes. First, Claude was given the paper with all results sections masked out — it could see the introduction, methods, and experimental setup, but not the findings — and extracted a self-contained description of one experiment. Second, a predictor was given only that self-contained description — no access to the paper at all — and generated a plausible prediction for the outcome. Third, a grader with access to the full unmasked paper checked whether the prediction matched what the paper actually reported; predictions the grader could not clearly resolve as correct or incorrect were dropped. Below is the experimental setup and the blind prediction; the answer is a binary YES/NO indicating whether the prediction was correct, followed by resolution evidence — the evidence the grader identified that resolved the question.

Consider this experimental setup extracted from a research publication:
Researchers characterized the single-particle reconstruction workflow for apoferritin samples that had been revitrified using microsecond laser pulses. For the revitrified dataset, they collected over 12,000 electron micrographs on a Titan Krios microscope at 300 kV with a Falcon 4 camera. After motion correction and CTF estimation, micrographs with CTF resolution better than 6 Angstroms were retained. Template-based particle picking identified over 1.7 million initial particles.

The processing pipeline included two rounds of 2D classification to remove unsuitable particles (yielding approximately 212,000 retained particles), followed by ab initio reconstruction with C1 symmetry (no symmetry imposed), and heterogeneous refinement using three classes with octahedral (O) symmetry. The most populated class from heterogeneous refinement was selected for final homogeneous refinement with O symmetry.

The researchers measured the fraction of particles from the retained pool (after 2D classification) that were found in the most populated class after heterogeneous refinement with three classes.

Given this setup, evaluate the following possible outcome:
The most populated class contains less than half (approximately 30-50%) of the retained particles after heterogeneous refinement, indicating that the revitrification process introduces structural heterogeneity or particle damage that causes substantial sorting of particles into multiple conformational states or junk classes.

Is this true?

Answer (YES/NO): NO